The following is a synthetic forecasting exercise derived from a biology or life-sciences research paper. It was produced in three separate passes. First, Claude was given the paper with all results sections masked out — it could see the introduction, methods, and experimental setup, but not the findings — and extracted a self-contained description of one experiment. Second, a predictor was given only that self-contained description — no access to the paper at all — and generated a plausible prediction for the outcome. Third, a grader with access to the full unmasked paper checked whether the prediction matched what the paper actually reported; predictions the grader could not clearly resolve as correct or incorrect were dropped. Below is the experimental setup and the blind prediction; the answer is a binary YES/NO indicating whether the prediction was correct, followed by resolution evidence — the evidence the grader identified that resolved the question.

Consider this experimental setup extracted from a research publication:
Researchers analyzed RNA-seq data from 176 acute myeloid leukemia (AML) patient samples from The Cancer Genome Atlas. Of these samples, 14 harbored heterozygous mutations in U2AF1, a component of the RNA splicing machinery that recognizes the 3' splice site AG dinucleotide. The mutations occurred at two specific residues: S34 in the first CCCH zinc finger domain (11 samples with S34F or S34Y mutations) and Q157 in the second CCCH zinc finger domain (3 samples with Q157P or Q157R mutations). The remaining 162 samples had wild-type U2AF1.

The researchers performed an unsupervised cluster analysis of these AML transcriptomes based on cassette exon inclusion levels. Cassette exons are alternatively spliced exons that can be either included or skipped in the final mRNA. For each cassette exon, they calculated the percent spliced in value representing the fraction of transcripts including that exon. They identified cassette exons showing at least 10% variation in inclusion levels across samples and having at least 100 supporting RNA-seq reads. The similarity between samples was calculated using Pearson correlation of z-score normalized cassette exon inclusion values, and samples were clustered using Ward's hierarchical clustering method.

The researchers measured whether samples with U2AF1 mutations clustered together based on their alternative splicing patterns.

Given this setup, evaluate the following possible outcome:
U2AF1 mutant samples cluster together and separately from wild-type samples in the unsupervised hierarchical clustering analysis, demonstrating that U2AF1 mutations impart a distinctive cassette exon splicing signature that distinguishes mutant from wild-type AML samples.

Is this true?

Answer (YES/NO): NO